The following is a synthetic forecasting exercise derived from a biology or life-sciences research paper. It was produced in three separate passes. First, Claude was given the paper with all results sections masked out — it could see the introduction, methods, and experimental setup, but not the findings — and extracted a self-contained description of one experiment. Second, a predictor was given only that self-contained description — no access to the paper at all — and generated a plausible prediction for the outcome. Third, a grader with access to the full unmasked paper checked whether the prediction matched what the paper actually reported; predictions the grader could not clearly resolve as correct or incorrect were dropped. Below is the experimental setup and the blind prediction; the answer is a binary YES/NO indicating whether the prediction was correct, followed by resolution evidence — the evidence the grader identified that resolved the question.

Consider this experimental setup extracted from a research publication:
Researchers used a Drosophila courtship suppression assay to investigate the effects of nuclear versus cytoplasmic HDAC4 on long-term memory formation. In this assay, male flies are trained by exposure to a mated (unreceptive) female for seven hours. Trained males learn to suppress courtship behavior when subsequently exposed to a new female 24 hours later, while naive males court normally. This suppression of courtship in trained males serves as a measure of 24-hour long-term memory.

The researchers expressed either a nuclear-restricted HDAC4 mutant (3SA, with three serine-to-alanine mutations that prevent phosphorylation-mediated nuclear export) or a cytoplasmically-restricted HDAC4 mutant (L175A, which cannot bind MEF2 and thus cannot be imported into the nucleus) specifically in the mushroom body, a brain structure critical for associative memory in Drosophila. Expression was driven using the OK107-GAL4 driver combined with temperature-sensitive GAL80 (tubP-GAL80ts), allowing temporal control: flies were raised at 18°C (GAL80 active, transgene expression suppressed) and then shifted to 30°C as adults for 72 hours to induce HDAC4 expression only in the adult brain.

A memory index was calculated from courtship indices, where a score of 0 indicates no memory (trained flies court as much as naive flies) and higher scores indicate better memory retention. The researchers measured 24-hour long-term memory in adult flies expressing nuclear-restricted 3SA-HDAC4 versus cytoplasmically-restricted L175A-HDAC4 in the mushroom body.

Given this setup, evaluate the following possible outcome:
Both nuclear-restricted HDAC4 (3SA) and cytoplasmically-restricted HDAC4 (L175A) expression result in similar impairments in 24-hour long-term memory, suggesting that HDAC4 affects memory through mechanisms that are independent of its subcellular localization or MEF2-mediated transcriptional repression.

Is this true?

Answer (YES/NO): NO